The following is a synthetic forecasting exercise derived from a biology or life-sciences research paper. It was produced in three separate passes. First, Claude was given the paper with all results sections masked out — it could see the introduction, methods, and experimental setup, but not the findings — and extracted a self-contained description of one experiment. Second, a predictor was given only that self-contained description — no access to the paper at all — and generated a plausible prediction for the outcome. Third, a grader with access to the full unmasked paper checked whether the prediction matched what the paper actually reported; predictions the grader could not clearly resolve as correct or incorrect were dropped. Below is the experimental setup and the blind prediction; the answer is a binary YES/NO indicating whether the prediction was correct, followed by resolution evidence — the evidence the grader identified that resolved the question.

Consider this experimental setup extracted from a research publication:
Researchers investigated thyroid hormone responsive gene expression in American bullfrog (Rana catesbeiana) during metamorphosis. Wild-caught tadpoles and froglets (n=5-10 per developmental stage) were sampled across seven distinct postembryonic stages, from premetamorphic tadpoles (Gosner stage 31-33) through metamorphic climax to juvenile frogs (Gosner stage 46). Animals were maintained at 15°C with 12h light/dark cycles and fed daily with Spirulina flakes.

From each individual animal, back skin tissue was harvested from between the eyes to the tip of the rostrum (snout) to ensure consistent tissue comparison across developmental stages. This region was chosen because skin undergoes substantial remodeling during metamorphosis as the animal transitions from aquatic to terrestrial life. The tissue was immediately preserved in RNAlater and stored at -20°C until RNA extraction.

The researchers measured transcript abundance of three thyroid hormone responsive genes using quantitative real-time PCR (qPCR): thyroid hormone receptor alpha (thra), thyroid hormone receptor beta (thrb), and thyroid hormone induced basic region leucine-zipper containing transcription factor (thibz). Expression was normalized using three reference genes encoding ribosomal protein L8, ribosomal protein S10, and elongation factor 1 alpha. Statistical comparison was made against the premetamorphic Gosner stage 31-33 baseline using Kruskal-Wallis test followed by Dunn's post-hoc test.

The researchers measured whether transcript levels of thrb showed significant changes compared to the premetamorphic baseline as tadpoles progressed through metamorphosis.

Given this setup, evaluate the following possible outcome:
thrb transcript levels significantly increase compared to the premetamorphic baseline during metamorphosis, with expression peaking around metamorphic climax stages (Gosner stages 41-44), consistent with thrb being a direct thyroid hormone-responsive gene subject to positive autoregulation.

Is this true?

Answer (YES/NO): YES